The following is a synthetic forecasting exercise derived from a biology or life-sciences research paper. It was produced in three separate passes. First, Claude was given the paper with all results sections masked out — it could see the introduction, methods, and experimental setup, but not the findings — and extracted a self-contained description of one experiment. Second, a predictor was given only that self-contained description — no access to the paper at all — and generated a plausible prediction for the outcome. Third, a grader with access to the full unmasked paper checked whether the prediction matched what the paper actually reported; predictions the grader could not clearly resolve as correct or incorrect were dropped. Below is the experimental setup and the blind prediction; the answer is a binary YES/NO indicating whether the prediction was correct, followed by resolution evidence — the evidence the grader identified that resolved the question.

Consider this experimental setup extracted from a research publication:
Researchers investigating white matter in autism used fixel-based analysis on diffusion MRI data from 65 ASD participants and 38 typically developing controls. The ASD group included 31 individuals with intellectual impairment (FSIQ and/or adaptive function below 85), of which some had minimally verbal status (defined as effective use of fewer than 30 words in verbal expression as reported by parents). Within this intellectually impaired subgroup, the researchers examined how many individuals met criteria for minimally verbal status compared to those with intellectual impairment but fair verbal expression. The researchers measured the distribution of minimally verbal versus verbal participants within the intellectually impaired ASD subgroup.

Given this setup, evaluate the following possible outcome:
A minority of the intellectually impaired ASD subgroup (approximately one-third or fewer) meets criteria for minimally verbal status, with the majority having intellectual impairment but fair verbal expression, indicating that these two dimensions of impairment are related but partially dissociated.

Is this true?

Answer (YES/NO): YES